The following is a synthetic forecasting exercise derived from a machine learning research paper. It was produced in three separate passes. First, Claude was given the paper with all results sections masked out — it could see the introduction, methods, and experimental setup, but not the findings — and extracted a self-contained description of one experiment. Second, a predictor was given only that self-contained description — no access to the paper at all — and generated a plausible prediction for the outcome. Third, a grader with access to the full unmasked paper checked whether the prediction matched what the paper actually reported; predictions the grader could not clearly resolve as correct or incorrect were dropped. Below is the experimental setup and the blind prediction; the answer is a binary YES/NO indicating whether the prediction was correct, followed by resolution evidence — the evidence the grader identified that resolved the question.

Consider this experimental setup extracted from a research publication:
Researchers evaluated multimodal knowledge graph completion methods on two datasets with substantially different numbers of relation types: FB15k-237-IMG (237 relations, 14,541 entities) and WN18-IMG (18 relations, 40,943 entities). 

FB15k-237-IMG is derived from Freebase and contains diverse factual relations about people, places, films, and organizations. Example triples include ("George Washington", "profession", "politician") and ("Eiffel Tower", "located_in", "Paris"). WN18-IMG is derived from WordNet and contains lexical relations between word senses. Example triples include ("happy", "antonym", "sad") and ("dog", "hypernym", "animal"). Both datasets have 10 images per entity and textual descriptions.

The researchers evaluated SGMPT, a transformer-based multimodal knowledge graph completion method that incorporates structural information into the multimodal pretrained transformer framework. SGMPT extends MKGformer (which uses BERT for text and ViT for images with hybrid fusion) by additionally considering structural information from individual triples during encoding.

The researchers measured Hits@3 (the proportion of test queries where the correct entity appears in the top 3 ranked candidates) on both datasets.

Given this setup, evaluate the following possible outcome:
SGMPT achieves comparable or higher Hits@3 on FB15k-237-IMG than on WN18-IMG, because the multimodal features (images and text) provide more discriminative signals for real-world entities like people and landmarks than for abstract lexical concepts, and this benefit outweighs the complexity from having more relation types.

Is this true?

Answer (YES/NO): NO